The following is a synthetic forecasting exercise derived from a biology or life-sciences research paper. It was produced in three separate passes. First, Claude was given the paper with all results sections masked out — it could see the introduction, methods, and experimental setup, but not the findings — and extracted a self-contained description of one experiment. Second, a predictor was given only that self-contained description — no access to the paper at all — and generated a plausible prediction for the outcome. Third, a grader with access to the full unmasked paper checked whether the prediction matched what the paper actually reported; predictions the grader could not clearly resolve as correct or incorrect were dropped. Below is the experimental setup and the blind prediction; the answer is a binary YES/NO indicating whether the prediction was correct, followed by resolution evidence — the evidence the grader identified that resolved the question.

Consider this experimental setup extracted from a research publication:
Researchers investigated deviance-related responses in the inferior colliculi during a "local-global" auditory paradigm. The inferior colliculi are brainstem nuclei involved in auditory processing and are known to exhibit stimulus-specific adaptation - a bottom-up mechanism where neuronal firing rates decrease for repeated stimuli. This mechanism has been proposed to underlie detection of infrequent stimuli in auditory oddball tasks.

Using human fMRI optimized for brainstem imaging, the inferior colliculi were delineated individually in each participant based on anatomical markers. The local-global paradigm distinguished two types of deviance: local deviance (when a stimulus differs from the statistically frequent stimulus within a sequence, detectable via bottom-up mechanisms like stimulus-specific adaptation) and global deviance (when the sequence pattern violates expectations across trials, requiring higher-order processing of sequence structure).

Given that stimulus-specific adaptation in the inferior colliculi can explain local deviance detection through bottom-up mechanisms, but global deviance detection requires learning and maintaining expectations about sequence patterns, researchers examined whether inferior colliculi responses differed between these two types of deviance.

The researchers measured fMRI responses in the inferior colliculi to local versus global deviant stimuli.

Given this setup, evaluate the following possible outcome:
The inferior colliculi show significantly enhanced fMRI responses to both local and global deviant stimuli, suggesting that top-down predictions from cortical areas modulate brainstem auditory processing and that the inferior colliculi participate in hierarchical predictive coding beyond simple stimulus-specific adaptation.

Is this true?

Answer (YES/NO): NO